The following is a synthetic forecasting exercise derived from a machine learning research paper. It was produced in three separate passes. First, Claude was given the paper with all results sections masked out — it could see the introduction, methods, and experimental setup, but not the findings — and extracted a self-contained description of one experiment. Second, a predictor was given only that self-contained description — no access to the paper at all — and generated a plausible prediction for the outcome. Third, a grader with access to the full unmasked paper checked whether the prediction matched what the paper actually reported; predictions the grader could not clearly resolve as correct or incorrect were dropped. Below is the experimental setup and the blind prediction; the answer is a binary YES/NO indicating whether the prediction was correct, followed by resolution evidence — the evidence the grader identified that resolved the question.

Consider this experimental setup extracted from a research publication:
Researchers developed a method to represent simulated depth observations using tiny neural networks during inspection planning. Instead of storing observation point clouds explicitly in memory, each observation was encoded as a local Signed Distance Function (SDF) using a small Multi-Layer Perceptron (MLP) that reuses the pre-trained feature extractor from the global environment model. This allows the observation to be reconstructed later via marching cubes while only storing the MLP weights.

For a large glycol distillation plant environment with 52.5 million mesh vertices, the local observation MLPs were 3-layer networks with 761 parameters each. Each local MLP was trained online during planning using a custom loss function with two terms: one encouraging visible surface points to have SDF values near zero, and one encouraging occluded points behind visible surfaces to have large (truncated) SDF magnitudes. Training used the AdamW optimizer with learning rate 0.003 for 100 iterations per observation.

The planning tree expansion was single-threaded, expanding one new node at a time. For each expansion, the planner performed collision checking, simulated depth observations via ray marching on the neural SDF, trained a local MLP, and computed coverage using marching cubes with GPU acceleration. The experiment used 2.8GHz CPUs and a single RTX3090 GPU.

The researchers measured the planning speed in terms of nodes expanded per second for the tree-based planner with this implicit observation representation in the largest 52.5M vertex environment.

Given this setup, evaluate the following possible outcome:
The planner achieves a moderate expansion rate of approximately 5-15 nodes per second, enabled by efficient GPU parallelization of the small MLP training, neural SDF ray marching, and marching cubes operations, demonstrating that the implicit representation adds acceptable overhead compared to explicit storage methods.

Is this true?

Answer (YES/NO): YES